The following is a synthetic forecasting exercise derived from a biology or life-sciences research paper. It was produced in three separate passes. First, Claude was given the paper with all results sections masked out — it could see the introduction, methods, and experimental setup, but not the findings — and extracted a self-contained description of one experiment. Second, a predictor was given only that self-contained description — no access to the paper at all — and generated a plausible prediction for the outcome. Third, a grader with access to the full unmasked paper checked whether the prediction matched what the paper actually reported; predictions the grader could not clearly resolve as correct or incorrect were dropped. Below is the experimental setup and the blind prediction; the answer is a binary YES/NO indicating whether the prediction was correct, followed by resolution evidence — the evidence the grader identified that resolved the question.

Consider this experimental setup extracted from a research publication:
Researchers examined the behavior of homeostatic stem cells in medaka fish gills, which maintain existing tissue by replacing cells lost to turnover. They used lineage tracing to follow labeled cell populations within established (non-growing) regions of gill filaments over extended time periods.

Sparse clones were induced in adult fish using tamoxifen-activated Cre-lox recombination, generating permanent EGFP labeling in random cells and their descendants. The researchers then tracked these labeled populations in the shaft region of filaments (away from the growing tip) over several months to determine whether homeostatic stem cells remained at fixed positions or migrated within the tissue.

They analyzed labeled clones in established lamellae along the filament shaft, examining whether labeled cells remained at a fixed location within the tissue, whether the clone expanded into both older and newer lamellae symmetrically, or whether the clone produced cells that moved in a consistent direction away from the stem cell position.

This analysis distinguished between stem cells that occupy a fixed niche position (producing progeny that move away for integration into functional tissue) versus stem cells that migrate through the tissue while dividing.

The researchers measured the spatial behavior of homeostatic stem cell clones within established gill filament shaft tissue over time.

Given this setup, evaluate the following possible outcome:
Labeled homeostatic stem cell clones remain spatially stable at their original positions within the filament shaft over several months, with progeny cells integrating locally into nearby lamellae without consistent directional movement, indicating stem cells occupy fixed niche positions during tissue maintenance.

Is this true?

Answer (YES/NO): NO